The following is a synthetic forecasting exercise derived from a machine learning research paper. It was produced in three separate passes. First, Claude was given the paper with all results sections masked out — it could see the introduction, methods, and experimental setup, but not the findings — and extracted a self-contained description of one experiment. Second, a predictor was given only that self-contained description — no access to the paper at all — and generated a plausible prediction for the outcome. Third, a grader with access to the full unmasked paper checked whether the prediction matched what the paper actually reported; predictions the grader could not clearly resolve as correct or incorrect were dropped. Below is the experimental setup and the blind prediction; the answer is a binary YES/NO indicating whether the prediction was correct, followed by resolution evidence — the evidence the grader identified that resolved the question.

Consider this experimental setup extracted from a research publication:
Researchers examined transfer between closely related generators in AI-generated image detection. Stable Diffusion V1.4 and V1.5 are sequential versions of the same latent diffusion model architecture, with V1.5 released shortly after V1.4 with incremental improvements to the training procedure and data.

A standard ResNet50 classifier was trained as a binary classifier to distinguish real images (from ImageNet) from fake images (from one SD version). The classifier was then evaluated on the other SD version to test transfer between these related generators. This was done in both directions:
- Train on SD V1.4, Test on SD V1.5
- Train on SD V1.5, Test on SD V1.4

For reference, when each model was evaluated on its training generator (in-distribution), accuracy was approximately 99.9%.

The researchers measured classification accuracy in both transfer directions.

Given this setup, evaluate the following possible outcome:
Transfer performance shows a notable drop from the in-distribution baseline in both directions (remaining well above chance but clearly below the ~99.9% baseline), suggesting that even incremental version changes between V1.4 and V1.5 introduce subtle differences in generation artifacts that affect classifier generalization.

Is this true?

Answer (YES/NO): NO